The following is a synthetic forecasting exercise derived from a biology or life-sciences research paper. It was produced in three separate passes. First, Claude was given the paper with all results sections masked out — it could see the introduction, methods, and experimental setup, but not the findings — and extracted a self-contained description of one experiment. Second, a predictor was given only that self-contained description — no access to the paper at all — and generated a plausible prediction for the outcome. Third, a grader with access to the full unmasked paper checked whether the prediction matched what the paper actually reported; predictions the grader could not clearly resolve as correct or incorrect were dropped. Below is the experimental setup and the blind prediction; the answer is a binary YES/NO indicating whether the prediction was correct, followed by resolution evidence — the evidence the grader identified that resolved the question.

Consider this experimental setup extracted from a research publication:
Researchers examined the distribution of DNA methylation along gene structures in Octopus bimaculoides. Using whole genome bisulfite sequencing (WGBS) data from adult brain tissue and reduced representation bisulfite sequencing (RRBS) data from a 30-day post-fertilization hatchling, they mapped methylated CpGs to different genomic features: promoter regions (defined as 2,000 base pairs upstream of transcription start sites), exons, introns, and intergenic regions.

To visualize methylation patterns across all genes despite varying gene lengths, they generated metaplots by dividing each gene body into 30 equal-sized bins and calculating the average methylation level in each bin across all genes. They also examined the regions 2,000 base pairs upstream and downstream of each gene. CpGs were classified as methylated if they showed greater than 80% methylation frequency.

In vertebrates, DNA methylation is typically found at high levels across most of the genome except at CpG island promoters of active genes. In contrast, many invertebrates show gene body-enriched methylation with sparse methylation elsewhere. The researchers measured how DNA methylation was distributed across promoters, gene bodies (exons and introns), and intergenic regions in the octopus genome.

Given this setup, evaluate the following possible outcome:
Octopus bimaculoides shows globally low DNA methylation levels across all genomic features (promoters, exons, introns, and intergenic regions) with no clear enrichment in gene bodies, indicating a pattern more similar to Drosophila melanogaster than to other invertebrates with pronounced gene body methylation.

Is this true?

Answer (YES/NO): NO